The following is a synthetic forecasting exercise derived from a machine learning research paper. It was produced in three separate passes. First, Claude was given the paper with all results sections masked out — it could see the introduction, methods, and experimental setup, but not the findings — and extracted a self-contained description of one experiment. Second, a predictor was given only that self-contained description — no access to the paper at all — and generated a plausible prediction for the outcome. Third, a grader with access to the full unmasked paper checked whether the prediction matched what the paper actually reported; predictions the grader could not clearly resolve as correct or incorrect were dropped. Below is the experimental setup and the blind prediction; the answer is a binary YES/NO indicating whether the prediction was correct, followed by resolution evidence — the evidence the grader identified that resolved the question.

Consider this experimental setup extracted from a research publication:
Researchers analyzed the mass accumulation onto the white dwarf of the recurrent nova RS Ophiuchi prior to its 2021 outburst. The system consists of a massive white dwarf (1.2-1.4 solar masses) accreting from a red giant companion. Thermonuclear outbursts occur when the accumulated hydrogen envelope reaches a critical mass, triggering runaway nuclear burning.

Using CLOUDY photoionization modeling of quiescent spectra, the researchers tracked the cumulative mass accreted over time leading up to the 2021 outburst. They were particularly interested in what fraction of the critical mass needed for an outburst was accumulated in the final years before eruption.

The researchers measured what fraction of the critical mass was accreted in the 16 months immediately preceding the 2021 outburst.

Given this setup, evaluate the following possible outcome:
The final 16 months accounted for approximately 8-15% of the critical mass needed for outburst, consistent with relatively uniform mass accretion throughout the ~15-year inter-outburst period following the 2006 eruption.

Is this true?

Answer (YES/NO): NO